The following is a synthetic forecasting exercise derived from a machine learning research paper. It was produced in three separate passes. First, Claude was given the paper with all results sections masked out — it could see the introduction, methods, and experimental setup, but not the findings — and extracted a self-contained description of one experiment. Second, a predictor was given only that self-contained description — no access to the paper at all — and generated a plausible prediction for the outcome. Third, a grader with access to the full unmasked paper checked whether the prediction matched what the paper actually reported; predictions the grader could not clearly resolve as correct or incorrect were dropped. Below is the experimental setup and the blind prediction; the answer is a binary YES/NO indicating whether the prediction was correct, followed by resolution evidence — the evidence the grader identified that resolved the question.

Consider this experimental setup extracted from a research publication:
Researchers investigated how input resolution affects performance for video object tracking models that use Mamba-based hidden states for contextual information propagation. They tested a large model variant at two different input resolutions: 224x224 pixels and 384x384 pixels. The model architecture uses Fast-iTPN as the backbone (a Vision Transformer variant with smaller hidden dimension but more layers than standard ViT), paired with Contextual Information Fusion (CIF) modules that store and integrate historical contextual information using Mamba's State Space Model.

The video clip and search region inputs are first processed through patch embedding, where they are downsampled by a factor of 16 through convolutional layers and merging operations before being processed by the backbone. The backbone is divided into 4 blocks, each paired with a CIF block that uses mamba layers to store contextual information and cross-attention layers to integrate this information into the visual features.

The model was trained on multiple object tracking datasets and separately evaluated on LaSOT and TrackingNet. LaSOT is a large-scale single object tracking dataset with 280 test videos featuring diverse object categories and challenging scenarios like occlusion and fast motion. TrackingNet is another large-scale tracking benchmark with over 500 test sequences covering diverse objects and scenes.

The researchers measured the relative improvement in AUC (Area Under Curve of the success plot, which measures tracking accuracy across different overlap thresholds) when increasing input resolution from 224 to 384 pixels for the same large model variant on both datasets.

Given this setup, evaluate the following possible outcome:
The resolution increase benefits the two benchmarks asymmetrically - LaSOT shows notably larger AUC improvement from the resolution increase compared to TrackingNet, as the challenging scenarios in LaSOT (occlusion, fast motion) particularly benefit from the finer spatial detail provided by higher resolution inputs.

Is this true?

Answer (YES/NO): NO